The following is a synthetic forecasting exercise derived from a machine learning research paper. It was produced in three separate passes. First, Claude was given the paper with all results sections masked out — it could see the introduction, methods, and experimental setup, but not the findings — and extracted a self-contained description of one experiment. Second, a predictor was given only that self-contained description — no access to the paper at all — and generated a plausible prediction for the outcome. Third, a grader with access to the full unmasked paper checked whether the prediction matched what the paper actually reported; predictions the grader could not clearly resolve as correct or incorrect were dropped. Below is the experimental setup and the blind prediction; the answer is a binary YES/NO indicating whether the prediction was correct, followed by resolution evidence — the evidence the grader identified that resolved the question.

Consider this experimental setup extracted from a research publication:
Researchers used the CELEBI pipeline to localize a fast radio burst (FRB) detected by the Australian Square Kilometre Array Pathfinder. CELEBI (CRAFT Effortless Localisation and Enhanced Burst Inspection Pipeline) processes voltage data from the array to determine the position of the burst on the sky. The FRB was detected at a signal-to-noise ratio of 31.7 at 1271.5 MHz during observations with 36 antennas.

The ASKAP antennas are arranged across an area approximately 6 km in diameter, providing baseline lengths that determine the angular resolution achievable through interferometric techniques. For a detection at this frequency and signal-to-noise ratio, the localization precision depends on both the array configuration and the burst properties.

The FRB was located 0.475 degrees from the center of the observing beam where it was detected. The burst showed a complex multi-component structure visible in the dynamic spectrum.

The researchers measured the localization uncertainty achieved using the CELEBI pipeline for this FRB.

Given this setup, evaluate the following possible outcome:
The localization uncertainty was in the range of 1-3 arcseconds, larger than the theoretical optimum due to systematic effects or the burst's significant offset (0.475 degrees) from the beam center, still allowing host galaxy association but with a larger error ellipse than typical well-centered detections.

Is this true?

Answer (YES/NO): NO